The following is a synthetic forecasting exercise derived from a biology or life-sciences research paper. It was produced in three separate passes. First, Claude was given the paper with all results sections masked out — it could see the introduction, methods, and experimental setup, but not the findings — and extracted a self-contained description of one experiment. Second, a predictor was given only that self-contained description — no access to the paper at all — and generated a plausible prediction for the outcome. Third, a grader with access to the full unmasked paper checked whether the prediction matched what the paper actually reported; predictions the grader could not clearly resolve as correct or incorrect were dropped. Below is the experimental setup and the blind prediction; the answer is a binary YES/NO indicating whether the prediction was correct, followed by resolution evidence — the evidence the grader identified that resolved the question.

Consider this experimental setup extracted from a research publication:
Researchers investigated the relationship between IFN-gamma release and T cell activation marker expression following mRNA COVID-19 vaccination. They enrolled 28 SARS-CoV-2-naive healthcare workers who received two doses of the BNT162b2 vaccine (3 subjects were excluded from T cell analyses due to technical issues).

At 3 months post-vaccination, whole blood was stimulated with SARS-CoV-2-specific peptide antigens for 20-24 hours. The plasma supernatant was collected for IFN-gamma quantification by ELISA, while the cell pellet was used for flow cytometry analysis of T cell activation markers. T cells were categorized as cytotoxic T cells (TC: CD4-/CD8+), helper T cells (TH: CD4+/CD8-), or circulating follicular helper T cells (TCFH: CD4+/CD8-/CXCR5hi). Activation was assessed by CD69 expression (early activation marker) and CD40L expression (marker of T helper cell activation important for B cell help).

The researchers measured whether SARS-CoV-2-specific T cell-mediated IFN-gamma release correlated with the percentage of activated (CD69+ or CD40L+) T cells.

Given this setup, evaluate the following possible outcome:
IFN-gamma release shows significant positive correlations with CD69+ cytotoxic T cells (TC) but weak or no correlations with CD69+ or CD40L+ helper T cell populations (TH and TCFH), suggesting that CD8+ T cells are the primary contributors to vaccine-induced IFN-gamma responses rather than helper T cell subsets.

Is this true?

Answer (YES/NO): NO